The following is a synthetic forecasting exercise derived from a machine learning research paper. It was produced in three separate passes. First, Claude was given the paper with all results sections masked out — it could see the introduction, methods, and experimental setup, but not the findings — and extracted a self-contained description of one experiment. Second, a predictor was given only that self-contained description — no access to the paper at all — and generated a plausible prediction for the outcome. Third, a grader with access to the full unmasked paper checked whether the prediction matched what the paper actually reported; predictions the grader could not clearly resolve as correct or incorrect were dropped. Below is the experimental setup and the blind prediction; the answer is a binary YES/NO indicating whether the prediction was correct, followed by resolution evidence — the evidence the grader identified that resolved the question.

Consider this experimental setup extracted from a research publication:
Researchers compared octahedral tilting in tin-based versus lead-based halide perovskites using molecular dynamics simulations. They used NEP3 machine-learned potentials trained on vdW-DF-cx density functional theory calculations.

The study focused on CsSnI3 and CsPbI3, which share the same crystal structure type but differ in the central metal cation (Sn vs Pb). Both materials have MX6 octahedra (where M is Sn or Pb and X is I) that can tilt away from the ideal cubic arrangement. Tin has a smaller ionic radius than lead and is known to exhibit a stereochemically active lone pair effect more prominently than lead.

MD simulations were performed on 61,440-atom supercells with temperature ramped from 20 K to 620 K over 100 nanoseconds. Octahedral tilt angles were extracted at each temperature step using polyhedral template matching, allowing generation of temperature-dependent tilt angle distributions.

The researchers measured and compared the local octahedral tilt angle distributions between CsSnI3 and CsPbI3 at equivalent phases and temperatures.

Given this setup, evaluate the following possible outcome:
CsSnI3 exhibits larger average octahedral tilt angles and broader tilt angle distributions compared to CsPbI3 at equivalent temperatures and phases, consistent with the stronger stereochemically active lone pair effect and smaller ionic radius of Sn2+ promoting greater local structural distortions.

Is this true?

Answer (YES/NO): NO